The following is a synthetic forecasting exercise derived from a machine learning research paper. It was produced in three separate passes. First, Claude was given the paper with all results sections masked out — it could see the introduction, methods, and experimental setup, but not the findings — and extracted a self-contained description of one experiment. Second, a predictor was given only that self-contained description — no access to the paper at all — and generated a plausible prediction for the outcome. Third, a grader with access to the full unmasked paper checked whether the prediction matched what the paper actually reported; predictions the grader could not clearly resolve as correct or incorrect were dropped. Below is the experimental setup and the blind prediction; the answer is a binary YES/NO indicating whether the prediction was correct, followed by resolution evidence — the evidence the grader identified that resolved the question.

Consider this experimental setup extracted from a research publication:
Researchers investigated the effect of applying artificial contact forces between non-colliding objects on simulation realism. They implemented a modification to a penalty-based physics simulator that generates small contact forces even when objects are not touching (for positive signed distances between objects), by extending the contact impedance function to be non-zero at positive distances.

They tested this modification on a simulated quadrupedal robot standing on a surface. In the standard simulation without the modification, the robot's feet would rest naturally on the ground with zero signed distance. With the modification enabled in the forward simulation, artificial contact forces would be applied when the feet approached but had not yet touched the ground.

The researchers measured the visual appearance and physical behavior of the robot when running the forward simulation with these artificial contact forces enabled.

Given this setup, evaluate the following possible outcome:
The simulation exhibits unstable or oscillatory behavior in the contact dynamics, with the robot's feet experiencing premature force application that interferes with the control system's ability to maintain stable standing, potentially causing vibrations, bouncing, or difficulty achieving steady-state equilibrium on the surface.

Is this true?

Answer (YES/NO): NO